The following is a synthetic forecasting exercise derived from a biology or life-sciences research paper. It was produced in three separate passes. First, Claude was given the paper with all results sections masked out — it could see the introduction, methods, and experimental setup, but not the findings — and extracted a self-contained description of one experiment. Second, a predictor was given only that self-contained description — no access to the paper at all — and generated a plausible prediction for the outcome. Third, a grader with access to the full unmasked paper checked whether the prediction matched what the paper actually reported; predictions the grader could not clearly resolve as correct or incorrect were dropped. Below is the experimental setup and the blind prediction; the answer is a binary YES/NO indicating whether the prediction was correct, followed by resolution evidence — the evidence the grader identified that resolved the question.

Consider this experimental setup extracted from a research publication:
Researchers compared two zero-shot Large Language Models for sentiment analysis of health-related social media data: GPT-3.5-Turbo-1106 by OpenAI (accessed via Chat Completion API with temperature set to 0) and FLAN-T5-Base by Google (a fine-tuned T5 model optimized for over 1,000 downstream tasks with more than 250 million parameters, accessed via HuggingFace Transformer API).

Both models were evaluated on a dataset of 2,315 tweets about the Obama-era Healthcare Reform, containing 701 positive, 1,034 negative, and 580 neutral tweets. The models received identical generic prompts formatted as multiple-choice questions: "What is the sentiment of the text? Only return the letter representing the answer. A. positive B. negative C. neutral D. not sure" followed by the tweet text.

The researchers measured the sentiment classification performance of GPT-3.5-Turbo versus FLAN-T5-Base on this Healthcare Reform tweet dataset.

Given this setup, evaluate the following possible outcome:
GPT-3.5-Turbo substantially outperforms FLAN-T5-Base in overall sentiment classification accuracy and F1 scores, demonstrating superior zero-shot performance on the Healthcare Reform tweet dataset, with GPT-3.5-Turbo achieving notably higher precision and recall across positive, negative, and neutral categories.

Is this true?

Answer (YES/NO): NO